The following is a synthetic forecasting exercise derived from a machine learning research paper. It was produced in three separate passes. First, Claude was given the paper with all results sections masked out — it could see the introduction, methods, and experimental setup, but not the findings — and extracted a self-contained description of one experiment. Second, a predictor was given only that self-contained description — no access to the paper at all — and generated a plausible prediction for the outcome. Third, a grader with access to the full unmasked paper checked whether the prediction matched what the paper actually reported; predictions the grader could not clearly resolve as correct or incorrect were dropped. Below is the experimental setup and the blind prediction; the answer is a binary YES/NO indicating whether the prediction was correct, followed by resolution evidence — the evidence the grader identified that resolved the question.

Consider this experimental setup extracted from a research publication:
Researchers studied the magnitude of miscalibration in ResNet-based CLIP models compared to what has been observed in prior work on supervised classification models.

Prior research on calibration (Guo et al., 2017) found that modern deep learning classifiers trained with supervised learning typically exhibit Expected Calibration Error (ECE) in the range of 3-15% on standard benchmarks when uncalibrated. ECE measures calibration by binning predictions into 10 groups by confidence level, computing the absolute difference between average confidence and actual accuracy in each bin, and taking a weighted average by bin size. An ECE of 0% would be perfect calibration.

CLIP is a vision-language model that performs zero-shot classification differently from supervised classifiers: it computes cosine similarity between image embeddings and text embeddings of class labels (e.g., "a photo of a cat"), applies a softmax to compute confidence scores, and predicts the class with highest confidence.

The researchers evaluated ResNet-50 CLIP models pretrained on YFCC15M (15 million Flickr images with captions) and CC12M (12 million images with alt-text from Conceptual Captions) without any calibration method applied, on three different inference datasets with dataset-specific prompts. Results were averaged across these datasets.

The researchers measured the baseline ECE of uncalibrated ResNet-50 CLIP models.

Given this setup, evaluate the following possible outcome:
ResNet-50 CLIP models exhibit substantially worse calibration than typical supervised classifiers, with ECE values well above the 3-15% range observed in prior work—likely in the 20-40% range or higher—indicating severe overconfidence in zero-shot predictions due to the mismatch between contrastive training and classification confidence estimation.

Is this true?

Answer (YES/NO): YES